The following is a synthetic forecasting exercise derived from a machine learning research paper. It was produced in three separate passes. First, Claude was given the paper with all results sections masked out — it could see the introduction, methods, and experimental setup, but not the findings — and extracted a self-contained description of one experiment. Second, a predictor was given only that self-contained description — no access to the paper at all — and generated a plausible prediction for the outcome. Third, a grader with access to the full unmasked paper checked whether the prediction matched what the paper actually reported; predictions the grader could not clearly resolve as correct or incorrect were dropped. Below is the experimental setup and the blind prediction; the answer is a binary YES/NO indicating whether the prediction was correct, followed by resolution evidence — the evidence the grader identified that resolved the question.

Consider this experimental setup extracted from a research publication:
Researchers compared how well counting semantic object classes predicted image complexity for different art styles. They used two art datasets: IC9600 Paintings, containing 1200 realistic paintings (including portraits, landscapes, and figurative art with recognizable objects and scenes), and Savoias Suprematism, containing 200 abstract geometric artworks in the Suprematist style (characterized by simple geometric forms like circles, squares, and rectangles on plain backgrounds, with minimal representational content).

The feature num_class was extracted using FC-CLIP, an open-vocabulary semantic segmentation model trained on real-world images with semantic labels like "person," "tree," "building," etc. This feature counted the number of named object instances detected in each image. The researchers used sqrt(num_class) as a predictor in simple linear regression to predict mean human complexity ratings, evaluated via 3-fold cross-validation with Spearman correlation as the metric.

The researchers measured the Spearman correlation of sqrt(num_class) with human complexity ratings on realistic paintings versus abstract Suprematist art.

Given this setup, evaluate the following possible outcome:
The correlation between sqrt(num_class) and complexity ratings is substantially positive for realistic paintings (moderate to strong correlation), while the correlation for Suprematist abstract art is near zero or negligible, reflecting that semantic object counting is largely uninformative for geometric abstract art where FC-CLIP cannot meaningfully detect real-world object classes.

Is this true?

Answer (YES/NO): NO